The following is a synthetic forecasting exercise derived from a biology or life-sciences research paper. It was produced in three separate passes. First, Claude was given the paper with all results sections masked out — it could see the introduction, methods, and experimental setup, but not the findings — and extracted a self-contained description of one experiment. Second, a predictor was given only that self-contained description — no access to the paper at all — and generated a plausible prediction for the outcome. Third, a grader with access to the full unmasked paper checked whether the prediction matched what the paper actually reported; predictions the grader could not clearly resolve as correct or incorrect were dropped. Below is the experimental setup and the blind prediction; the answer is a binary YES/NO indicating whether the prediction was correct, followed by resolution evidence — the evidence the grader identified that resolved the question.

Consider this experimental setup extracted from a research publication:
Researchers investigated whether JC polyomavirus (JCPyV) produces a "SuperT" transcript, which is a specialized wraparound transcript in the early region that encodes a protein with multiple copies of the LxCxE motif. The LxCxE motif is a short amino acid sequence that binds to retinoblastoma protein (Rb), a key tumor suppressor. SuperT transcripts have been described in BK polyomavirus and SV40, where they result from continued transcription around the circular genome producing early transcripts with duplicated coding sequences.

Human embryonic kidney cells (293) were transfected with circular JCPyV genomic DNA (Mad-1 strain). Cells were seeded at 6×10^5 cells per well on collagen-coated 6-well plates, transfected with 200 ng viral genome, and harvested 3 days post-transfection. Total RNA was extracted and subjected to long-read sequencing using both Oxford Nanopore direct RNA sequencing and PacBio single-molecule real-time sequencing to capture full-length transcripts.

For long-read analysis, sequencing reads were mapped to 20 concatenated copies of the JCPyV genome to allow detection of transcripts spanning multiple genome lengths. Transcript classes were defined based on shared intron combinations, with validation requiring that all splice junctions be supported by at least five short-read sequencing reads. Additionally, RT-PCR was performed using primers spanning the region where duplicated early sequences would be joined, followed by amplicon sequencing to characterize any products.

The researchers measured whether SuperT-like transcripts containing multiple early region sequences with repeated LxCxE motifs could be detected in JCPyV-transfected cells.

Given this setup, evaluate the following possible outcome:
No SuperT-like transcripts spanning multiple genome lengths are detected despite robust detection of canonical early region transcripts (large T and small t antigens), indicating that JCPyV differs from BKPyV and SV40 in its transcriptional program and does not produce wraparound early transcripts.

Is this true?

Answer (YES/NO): NO